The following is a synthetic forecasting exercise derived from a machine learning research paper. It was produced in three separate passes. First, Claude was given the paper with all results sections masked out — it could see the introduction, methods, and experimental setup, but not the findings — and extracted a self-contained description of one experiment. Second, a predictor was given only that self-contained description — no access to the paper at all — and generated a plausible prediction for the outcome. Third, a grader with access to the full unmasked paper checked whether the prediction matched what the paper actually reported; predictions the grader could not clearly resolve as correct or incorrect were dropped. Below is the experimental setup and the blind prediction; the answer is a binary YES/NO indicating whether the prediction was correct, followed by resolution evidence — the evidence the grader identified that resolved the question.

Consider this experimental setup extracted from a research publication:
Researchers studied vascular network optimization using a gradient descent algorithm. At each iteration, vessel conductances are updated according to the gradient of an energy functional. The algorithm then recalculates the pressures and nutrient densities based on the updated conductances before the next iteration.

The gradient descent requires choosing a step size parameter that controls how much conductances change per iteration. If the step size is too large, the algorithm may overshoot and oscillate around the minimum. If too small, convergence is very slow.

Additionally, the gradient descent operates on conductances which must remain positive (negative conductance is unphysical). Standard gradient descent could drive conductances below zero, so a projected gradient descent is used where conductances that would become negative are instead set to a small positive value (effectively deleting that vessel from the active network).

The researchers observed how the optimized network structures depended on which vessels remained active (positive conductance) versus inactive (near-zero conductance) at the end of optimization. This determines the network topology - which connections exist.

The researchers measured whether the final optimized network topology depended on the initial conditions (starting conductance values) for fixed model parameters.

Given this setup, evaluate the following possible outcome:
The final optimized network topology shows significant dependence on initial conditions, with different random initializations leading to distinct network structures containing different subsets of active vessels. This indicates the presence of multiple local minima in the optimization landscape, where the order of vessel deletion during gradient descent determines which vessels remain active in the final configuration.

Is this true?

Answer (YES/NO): NO